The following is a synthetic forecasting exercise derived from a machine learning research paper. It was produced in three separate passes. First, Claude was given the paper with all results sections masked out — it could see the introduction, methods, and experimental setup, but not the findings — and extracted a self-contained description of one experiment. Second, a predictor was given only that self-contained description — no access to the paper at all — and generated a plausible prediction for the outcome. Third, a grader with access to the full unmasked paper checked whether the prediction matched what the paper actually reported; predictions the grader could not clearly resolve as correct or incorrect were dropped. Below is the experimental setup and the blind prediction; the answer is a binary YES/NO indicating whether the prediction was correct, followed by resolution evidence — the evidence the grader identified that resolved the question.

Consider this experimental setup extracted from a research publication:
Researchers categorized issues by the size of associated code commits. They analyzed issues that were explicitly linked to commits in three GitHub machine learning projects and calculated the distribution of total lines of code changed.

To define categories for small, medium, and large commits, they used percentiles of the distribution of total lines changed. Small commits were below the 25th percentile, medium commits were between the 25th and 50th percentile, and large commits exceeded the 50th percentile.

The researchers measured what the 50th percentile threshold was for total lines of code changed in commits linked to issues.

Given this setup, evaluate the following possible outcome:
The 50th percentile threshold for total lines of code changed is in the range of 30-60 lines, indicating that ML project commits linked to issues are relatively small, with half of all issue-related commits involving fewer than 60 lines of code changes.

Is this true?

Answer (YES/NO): NO